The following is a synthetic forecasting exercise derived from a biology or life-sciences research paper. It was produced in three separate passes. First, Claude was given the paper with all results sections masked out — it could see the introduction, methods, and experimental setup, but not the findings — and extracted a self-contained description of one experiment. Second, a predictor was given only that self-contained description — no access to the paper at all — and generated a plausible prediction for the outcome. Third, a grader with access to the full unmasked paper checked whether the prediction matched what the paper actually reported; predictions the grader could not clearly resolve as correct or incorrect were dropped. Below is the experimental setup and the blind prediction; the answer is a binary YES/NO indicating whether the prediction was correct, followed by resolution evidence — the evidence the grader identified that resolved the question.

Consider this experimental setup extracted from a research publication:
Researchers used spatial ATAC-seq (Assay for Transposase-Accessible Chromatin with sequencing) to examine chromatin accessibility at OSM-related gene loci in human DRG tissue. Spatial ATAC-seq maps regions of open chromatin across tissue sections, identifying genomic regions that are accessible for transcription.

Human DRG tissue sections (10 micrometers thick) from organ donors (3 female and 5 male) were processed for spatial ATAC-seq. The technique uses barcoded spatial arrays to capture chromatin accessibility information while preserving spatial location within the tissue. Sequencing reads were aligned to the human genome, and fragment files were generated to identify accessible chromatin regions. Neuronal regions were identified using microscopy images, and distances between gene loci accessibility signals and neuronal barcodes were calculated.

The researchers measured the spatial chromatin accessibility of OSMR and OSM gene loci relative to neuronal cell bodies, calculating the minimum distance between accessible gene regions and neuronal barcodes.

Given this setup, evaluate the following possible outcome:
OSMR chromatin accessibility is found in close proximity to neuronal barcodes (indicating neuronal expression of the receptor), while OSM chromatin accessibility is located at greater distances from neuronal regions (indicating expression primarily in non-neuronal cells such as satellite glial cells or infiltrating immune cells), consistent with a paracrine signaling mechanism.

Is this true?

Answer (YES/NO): NO